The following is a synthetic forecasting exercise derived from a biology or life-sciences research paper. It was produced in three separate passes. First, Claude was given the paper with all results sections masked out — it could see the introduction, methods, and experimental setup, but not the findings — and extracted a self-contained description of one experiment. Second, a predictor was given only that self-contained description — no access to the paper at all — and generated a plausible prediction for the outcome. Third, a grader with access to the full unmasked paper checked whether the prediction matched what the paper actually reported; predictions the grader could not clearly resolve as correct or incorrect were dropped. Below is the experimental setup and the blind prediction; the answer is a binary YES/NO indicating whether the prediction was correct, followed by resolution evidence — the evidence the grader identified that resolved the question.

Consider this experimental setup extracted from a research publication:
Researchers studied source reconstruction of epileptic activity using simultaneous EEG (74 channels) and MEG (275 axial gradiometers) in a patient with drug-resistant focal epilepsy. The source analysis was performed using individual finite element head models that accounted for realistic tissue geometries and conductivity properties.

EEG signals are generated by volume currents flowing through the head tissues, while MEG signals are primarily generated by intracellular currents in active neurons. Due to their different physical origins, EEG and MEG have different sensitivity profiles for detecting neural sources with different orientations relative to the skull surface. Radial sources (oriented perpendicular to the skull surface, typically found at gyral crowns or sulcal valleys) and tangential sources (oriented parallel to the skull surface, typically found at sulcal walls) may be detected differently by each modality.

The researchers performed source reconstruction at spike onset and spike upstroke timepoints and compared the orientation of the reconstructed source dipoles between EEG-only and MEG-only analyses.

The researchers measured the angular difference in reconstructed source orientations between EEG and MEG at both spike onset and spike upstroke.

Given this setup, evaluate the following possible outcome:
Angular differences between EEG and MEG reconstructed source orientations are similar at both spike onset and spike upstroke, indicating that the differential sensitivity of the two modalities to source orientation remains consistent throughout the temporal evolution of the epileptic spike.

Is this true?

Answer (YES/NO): YES